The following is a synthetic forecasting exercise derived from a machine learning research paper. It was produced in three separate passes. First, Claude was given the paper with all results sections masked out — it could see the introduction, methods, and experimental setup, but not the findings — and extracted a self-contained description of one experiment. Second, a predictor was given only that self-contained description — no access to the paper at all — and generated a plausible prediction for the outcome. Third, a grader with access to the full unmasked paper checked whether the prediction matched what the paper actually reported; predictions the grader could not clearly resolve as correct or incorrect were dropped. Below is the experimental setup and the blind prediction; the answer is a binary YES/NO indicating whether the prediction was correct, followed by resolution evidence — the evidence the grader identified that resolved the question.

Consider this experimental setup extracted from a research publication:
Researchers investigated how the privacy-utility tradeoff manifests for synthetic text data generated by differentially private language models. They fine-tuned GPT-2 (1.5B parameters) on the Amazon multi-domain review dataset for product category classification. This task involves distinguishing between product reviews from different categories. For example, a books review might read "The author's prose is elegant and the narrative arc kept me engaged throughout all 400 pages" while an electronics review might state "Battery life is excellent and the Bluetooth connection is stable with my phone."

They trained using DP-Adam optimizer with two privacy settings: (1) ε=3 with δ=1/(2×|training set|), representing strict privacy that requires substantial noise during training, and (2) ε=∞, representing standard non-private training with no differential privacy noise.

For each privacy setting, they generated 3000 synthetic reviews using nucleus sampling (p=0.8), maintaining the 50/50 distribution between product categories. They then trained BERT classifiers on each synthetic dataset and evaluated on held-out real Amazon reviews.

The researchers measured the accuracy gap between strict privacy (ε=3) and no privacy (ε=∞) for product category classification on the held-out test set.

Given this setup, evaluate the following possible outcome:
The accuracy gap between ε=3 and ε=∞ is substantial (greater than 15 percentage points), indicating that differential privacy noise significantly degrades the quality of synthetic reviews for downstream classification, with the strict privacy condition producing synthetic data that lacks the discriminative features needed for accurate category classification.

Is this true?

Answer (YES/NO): NO